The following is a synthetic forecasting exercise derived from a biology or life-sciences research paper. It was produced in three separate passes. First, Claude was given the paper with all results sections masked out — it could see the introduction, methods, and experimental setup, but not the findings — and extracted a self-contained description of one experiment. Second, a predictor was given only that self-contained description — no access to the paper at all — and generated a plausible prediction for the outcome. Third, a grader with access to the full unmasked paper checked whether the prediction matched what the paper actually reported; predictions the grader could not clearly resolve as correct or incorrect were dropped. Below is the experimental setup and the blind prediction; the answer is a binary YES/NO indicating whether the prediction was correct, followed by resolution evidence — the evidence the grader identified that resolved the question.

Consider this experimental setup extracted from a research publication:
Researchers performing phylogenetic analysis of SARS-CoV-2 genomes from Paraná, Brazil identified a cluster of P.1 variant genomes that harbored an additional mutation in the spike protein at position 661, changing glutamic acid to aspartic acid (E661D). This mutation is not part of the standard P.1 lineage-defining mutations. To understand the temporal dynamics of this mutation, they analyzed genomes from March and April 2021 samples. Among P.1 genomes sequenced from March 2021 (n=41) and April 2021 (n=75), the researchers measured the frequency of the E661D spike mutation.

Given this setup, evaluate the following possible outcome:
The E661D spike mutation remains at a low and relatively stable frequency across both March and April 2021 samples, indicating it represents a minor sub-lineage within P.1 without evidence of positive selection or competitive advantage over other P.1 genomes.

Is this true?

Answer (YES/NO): NO